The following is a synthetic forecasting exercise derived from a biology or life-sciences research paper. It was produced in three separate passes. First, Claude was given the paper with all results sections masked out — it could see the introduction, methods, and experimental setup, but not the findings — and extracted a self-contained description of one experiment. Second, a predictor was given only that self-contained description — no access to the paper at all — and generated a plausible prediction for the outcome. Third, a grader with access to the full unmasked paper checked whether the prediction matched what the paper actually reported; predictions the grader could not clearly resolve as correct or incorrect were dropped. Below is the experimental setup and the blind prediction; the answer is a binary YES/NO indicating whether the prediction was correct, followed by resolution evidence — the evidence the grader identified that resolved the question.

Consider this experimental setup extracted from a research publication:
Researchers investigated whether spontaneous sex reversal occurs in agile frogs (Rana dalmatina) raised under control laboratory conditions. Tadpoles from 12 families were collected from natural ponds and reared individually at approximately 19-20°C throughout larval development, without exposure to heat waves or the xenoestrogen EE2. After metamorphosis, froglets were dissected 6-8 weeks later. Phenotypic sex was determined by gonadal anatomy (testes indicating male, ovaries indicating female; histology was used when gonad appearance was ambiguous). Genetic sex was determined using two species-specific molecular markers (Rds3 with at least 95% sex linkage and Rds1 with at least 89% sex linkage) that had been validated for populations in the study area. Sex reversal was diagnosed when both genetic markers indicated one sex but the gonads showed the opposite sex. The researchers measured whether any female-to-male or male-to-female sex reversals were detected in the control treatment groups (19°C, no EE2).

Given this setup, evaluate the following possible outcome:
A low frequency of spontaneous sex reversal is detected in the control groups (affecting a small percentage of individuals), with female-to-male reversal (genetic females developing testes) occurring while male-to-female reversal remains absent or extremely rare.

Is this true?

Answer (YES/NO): YES